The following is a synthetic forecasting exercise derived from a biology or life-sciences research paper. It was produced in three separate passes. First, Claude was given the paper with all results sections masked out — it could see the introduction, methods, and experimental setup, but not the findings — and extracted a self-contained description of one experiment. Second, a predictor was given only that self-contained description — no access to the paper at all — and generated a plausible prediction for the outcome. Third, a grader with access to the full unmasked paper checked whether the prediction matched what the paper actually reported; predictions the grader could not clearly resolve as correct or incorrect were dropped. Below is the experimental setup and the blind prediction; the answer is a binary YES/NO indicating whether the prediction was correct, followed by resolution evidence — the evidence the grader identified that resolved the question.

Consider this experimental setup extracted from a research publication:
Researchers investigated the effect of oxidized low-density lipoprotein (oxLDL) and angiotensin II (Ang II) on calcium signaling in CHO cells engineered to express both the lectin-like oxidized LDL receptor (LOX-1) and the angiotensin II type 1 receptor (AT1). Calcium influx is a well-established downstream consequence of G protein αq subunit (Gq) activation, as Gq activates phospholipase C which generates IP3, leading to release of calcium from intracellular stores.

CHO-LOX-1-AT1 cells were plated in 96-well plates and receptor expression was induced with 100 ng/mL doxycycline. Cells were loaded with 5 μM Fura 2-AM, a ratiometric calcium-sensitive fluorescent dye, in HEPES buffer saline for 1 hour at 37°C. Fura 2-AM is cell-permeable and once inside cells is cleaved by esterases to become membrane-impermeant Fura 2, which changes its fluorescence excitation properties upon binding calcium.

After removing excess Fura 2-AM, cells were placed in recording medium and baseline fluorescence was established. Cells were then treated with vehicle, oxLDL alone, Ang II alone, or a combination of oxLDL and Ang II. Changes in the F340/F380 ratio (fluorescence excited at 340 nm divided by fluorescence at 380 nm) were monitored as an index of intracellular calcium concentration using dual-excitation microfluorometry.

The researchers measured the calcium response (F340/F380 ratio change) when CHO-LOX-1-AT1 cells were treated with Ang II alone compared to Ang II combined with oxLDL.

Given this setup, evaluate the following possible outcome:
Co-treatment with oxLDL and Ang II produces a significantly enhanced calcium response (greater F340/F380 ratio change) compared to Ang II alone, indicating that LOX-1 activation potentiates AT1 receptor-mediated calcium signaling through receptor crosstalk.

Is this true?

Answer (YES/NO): YES